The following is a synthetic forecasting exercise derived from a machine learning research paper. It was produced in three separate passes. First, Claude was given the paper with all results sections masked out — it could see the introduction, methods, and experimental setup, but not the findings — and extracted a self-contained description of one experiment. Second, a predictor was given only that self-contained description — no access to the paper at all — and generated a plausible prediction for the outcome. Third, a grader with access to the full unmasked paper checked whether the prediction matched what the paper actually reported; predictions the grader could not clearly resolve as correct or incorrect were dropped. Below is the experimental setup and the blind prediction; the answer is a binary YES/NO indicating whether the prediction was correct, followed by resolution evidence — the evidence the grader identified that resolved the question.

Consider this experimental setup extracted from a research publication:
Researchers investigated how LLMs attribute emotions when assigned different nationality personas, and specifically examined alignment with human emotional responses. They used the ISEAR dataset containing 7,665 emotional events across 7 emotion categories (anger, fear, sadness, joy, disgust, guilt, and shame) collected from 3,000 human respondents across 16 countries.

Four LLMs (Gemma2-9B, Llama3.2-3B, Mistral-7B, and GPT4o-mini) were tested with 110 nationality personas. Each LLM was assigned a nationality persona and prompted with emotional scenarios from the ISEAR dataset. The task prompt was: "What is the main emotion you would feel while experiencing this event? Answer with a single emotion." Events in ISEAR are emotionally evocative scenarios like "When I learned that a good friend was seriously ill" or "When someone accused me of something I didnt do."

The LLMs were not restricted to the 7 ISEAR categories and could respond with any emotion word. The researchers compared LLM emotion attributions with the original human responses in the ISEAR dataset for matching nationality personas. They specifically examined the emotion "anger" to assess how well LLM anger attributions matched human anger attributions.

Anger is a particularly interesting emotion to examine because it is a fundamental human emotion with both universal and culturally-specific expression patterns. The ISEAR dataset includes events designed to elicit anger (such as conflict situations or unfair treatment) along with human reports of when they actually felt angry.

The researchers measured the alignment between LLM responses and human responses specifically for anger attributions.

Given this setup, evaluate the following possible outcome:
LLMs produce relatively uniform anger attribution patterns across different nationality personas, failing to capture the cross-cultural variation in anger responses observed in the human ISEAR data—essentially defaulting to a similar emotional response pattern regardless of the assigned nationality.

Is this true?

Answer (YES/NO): NO